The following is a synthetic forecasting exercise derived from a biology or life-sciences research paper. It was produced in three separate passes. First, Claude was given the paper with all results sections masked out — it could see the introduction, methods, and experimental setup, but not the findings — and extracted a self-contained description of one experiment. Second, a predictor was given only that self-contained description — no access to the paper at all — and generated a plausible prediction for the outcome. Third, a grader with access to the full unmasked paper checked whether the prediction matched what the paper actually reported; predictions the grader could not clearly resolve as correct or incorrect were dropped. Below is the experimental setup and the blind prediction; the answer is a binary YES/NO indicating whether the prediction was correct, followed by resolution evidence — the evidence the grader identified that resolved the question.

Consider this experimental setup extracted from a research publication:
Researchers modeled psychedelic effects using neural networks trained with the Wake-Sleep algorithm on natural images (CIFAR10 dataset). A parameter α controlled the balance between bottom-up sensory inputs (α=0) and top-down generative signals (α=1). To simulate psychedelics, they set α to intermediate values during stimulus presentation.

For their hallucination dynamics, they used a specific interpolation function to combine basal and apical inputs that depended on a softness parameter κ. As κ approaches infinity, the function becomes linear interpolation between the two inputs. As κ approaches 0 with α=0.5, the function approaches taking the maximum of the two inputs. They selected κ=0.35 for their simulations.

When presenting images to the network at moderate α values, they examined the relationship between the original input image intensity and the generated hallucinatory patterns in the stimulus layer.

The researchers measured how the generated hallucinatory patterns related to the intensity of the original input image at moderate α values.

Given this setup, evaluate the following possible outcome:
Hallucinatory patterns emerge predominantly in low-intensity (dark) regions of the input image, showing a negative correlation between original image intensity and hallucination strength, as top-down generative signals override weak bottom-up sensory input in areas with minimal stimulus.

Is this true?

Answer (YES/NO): YES